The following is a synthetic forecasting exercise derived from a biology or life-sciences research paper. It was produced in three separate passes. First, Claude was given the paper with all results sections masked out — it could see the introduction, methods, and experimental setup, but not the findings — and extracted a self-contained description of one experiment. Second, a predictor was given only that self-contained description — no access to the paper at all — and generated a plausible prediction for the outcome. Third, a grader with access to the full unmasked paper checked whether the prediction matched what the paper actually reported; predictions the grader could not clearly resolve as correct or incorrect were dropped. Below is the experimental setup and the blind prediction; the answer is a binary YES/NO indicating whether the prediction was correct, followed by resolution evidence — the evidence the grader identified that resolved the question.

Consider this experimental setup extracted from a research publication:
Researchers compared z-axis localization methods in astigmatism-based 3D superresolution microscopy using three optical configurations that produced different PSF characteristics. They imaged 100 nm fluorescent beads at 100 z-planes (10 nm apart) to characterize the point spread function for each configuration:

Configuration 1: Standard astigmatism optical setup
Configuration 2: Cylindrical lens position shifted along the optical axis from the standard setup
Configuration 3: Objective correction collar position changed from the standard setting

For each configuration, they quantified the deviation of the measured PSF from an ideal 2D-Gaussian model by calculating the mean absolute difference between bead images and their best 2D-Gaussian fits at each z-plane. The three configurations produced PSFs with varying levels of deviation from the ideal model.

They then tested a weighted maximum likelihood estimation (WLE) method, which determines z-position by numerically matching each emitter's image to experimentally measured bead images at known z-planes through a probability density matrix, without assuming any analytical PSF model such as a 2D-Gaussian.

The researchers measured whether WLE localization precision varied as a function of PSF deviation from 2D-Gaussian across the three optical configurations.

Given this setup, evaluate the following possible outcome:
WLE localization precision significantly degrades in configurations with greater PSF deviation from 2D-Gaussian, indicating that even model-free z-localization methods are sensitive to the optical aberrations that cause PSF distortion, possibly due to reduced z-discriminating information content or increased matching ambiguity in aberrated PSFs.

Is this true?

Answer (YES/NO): NO